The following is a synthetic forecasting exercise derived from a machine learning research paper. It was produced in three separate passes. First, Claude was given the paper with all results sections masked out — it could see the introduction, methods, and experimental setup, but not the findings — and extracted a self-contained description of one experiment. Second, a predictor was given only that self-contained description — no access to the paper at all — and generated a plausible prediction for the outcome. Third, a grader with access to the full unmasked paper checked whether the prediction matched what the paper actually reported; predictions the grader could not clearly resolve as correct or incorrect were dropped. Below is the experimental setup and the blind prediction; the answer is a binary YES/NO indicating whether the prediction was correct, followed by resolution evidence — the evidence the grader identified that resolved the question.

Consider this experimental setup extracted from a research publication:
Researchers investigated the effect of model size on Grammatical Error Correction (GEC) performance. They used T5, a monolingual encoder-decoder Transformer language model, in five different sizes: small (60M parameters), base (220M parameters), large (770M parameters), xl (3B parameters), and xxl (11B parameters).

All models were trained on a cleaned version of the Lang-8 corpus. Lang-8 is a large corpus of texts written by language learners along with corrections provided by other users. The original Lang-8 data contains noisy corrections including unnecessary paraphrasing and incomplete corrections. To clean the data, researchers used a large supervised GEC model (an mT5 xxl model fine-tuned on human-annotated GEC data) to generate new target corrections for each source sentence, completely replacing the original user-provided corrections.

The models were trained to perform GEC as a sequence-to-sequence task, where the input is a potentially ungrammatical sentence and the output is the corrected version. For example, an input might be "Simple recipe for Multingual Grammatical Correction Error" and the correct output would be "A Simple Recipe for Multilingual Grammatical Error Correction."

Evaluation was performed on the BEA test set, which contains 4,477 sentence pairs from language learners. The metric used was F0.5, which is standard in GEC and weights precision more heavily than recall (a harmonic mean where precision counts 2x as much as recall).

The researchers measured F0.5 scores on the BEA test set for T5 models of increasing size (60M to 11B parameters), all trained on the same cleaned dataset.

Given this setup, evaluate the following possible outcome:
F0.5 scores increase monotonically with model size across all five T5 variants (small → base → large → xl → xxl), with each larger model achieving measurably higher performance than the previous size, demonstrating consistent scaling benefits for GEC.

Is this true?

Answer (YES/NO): YES